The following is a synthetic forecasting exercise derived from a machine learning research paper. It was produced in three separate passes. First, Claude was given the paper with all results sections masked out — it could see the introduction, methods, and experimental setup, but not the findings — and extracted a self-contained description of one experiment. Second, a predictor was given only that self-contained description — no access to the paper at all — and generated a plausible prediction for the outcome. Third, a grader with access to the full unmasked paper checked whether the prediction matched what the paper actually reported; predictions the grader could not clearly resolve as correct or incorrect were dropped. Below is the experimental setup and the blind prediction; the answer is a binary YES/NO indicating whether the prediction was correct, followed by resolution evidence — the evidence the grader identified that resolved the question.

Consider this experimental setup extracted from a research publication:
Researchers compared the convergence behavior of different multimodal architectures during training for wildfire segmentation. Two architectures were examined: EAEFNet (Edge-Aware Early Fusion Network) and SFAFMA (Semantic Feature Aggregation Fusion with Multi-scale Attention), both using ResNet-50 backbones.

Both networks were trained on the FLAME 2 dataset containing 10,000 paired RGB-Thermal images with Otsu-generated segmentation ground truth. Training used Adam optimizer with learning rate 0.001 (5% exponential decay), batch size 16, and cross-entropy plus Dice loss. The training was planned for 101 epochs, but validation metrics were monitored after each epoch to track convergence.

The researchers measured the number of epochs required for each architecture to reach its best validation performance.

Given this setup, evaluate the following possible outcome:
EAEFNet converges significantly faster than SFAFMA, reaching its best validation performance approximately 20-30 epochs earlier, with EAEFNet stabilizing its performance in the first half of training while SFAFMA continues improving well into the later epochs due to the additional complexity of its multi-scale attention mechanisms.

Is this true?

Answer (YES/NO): NO